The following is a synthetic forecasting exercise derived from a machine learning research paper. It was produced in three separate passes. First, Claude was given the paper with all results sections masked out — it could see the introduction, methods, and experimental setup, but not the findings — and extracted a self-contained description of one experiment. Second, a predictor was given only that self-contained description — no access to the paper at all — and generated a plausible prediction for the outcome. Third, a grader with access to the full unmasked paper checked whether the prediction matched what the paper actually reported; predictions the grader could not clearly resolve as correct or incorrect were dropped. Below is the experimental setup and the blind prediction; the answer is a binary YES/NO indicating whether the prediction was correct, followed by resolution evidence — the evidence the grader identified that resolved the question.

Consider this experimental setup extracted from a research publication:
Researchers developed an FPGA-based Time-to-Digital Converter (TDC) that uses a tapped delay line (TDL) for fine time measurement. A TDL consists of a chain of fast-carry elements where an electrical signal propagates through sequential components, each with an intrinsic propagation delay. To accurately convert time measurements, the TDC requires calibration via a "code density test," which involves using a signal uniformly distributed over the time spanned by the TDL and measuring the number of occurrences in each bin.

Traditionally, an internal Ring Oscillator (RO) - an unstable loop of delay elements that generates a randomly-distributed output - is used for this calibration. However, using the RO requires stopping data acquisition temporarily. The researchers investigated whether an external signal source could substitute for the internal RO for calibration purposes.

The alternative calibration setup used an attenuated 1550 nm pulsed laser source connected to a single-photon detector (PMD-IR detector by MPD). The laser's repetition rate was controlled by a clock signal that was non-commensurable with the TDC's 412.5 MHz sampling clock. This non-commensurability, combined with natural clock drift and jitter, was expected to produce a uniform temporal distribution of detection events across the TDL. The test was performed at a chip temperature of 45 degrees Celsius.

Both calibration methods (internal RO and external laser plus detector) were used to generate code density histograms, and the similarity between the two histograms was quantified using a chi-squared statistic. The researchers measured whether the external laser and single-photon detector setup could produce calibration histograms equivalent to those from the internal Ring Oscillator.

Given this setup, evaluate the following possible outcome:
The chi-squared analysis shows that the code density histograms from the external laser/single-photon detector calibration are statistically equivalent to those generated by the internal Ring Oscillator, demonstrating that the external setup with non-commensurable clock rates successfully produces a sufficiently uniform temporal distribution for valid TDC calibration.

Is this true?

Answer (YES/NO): YES